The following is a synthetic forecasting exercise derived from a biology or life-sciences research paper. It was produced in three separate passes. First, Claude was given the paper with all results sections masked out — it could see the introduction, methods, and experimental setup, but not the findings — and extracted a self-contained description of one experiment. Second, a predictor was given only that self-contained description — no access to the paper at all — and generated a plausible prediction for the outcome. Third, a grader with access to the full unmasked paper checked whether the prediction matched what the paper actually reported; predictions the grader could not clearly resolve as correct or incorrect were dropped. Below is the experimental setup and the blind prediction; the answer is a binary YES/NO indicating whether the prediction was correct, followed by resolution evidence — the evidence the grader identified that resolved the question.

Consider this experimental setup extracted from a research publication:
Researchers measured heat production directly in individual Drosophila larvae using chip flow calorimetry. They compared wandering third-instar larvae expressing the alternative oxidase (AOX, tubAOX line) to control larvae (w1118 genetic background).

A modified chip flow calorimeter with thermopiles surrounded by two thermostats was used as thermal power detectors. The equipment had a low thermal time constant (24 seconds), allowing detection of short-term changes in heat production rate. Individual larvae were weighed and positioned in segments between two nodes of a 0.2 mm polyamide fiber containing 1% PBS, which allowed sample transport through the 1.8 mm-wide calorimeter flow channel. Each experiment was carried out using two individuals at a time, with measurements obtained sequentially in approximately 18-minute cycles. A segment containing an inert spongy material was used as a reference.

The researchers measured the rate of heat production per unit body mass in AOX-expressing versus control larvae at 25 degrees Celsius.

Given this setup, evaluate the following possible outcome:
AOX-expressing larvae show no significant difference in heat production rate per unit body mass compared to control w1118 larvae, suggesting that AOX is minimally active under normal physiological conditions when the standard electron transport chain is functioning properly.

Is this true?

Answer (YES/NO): NO